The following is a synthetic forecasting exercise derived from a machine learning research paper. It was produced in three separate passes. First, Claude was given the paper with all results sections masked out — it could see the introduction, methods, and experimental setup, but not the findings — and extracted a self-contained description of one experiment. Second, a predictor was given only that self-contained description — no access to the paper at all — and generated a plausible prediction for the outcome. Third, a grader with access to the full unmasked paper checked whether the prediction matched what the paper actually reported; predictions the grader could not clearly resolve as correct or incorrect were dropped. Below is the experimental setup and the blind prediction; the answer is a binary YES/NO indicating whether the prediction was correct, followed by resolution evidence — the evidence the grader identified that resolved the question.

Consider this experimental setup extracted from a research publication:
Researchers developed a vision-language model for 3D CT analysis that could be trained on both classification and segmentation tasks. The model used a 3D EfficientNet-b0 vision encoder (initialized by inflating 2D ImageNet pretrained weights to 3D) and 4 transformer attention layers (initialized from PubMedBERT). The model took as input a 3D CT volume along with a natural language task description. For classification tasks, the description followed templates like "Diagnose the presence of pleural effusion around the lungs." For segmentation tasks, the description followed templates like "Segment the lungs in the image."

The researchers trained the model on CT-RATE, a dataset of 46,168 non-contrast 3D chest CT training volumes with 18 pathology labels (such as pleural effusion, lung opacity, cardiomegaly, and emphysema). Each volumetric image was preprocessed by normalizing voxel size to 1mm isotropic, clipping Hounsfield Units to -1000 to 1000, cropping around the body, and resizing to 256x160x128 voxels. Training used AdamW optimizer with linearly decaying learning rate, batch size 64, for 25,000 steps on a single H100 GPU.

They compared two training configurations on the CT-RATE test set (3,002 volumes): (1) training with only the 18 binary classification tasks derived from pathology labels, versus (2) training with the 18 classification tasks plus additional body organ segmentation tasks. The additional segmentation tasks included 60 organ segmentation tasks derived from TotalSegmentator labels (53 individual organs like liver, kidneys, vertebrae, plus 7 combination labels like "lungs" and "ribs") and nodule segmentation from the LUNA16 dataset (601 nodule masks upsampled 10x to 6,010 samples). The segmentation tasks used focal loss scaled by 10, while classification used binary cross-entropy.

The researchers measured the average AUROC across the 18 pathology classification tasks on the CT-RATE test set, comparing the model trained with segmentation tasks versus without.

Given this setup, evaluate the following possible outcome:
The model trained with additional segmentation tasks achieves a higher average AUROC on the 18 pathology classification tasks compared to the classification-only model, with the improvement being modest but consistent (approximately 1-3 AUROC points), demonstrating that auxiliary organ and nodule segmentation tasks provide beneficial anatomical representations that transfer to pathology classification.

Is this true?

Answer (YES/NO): NO